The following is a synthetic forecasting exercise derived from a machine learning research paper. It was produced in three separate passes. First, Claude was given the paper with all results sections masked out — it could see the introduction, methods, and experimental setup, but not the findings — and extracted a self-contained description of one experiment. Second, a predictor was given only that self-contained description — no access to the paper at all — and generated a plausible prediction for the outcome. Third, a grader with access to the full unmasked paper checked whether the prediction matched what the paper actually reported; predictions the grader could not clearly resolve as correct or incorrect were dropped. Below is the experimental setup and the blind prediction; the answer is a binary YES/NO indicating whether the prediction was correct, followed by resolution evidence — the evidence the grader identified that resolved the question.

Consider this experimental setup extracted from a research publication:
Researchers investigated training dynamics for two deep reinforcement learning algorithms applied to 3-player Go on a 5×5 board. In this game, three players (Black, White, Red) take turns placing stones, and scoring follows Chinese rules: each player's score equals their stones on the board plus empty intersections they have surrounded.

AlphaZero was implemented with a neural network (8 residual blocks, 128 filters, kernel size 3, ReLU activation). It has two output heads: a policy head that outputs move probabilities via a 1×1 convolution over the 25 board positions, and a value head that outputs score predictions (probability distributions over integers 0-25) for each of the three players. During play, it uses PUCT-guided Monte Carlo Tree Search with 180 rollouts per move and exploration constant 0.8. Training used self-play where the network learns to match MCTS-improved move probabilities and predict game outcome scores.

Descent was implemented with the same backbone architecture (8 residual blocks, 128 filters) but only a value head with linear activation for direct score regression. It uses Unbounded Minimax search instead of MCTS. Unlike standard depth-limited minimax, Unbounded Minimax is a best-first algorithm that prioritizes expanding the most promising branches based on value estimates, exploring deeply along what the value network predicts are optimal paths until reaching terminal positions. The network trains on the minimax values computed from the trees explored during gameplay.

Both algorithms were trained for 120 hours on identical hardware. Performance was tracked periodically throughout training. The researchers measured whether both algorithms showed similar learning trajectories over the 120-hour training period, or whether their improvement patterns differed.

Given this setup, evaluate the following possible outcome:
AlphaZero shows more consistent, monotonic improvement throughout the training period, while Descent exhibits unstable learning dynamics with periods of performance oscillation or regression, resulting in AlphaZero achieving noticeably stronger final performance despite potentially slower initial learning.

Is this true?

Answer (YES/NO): NO